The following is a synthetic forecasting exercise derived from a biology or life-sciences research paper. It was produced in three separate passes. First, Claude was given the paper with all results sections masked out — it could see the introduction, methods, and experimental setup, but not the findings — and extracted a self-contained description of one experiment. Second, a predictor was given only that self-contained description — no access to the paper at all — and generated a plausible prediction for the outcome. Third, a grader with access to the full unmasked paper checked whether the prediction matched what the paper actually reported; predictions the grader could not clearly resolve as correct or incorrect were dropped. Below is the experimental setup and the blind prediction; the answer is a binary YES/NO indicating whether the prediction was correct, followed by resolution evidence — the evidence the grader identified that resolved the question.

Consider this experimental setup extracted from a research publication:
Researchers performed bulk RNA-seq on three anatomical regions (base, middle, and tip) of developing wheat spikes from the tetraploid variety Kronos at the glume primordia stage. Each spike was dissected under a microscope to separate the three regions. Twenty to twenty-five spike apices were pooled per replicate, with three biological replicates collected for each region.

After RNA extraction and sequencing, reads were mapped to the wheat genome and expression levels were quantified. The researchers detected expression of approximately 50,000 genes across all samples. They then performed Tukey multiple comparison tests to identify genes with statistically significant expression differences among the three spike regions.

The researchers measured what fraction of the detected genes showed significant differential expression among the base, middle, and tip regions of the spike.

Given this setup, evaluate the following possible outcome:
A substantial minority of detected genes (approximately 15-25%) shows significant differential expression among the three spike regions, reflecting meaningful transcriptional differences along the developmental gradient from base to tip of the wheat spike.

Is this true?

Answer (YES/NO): NO